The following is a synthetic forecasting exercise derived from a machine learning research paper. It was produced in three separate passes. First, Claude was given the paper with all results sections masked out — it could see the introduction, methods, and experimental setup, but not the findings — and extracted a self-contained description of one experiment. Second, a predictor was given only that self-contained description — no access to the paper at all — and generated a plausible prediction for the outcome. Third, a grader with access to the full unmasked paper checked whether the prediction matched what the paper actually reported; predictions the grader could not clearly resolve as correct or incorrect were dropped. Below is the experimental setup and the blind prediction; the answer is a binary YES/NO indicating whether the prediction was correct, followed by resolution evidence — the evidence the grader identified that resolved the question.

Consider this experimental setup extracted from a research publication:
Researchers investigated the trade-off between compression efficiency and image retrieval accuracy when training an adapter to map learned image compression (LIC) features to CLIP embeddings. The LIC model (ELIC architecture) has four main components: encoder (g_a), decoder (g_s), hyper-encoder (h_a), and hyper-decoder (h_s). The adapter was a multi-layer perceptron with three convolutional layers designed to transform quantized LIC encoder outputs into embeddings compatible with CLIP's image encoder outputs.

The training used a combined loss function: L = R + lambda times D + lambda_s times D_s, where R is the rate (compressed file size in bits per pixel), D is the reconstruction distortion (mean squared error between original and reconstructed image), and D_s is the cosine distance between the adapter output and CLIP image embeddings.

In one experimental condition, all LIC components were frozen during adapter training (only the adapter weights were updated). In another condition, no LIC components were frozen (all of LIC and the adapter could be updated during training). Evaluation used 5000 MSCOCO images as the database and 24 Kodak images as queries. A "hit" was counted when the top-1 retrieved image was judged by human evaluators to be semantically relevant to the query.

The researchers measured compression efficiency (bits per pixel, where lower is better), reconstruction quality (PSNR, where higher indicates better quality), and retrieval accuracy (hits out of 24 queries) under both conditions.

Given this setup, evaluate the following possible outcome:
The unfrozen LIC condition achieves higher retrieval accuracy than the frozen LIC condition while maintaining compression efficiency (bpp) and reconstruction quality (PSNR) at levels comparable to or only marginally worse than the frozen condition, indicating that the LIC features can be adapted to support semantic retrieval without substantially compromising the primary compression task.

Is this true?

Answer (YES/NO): NO